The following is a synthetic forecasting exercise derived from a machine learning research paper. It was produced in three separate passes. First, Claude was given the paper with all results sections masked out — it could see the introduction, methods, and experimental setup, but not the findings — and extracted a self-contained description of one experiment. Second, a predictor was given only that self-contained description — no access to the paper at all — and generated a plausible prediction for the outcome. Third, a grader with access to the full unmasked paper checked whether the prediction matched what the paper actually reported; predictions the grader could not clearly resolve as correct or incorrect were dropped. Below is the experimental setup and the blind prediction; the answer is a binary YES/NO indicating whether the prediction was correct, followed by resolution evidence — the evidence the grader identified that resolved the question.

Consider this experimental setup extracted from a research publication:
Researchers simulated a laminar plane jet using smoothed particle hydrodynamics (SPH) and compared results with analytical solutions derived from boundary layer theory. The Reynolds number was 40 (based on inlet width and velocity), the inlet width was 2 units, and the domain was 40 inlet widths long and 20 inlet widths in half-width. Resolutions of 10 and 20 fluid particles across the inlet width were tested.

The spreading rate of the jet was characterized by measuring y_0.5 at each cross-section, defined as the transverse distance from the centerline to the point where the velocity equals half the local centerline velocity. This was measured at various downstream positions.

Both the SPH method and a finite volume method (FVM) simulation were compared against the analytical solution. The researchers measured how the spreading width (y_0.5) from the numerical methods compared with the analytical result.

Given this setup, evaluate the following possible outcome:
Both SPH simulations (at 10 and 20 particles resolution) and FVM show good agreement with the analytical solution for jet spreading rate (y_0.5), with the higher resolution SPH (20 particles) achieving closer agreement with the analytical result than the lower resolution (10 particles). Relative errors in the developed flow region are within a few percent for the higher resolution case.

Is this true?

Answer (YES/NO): NO